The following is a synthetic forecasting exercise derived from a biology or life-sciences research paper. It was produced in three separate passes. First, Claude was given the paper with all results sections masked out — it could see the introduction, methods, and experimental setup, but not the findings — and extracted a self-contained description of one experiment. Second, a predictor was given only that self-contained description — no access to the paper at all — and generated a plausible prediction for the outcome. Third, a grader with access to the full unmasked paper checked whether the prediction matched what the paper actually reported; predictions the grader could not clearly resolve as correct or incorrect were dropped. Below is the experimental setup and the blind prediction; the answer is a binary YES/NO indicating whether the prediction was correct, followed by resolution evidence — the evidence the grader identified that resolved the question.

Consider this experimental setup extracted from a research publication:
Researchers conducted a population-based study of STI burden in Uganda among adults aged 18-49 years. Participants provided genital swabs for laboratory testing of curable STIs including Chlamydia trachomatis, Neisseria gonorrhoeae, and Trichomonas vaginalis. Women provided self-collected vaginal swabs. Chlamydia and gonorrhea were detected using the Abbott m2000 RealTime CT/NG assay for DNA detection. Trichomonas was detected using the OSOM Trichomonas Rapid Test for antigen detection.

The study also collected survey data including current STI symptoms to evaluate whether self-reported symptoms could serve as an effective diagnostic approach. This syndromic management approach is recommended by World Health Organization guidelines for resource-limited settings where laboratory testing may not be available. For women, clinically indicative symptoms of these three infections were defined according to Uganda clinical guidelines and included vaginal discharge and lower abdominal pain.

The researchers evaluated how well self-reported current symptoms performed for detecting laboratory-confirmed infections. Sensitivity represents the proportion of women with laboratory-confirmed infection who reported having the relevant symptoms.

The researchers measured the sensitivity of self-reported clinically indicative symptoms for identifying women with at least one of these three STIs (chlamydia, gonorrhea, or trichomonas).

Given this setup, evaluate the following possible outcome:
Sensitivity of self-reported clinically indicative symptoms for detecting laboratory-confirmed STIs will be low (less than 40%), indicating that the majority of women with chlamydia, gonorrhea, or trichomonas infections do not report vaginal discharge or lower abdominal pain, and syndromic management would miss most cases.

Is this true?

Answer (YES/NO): YES